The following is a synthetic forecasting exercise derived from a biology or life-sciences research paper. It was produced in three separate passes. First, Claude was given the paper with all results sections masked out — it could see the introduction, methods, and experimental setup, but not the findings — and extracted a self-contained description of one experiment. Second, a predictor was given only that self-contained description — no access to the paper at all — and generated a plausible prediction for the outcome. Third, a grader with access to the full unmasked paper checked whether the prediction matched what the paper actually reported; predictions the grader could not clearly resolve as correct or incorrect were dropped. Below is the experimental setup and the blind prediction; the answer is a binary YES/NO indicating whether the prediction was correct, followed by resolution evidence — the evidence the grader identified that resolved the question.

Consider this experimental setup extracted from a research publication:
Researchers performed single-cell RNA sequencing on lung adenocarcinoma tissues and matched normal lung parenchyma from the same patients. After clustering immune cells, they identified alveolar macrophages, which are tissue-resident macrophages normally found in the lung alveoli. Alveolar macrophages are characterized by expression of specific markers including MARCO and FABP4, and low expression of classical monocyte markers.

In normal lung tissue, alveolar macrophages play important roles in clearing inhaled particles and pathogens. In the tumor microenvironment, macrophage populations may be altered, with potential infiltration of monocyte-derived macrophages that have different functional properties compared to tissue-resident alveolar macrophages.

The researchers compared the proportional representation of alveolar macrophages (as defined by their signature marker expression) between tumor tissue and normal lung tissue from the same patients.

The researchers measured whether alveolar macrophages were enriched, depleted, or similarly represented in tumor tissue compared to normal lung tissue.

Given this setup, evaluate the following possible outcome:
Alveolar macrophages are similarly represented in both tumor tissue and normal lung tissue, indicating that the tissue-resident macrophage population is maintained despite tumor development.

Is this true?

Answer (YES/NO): NO